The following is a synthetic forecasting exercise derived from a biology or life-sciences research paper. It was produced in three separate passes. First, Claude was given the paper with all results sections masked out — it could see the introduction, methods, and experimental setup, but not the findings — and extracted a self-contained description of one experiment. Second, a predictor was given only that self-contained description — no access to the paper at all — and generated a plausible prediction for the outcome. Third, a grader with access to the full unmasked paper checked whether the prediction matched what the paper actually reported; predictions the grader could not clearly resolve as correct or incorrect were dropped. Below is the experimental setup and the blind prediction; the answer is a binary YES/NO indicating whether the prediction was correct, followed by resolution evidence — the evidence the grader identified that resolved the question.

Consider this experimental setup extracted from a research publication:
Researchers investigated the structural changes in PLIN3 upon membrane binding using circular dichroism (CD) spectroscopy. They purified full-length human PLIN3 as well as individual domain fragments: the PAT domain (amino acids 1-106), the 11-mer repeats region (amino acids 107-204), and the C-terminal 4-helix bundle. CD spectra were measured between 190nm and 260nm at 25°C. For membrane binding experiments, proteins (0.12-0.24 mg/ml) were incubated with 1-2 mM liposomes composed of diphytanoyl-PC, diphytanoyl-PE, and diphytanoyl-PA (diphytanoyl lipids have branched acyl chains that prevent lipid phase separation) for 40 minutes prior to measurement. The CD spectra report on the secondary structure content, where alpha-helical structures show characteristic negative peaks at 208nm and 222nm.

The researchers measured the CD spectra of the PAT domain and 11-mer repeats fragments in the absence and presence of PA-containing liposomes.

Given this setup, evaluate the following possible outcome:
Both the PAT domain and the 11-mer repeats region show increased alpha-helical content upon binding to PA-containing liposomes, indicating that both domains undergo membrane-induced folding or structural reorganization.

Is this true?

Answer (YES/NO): YES